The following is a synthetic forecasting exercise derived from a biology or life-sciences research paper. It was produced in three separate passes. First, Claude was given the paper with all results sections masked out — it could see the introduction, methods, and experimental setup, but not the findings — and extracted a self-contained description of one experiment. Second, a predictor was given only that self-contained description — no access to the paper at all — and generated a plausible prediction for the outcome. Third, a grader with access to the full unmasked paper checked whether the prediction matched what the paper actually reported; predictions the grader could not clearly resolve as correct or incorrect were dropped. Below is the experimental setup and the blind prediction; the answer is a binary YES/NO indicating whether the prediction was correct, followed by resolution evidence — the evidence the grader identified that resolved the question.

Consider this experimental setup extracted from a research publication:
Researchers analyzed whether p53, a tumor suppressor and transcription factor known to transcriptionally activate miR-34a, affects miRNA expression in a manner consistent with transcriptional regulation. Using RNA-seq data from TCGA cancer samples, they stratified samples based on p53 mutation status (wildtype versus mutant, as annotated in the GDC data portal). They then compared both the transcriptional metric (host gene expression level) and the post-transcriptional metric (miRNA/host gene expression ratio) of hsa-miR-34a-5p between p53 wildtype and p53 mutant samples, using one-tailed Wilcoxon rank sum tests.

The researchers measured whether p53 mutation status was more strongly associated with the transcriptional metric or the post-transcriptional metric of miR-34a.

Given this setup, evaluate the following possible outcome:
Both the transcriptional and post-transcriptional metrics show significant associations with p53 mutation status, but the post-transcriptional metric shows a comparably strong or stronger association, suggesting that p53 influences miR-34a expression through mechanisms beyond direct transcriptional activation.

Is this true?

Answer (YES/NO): NO